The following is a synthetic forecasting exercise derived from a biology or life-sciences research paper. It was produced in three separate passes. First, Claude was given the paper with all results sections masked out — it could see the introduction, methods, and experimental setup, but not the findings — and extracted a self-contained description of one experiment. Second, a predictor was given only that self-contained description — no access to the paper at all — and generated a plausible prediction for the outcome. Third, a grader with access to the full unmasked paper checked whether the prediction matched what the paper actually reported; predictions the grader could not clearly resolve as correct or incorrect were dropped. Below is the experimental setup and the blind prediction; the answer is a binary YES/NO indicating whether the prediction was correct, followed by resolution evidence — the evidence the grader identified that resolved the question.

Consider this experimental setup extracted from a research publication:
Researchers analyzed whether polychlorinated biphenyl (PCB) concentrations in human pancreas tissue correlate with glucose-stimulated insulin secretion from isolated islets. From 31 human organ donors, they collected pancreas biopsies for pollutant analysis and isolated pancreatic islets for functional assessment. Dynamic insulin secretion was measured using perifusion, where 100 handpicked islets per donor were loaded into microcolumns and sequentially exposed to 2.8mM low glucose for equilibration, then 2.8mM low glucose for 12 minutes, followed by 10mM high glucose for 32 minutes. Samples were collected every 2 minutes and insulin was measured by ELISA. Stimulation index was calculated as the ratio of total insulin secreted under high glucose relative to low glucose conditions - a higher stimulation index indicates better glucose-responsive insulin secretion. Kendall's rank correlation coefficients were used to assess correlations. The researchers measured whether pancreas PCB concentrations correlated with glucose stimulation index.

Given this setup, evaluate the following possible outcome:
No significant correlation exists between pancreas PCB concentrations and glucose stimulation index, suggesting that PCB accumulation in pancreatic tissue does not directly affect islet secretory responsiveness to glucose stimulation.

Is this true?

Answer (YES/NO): NO